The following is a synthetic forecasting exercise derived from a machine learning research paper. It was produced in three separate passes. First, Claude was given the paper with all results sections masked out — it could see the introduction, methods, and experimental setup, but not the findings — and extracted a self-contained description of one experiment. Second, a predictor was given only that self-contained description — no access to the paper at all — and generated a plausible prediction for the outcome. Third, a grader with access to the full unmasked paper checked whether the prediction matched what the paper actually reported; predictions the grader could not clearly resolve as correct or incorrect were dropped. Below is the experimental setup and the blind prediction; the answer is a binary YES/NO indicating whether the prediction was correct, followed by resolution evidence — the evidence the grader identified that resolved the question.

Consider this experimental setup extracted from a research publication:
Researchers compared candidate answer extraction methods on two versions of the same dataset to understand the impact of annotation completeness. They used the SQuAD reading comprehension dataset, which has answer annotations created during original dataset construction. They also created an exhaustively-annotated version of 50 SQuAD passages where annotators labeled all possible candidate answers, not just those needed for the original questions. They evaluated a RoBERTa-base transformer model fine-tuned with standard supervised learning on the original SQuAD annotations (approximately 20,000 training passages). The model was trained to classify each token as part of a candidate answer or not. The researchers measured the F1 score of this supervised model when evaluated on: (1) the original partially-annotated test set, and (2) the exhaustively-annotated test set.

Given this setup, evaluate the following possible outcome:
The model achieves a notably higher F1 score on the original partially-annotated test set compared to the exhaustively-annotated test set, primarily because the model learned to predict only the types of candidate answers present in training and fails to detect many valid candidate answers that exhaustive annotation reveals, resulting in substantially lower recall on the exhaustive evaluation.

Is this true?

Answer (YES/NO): YES